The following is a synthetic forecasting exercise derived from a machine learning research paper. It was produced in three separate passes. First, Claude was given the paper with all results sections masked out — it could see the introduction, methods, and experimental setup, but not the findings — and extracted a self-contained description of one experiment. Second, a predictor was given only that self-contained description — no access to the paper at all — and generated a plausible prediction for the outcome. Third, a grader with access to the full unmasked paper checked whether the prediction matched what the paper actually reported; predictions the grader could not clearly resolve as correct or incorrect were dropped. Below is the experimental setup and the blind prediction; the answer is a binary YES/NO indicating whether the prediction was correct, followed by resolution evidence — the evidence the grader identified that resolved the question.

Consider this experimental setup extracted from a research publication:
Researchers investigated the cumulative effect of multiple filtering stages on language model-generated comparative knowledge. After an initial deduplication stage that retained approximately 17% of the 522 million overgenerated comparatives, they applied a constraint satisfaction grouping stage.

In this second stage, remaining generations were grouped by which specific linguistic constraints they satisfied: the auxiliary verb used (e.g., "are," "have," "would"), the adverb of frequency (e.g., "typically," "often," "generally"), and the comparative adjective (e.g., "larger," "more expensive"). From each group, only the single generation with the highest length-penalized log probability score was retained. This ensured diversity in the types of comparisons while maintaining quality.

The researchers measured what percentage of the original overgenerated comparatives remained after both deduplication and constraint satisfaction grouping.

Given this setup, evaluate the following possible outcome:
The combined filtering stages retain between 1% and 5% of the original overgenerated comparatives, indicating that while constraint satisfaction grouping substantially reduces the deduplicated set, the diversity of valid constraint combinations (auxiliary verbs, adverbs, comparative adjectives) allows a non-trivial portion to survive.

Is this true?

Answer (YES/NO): NO